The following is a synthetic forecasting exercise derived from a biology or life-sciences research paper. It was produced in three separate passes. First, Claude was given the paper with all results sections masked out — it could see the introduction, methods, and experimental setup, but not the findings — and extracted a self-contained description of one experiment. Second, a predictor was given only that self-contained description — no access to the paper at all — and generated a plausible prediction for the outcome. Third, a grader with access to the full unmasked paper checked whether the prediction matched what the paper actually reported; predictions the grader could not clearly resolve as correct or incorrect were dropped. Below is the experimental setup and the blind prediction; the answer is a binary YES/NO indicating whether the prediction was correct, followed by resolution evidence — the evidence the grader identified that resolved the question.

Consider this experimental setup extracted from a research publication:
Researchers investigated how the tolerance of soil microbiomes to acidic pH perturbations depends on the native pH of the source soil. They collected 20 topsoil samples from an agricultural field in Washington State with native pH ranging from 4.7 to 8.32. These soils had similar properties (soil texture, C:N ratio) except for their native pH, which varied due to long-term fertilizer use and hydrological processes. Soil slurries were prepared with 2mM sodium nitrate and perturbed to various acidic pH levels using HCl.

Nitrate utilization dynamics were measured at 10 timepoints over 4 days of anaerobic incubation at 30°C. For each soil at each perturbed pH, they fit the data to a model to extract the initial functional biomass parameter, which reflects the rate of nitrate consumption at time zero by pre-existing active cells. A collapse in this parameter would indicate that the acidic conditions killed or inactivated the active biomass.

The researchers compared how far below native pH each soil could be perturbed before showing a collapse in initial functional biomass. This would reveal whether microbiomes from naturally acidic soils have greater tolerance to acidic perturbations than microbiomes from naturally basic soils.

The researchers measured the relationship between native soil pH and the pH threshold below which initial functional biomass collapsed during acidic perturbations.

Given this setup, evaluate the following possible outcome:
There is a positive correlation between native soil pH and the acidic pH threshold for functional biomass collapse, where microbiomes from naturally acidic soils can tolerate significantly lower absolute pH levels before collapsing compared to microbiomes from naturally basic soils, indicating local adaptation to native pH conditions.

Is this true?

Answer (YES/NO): YES